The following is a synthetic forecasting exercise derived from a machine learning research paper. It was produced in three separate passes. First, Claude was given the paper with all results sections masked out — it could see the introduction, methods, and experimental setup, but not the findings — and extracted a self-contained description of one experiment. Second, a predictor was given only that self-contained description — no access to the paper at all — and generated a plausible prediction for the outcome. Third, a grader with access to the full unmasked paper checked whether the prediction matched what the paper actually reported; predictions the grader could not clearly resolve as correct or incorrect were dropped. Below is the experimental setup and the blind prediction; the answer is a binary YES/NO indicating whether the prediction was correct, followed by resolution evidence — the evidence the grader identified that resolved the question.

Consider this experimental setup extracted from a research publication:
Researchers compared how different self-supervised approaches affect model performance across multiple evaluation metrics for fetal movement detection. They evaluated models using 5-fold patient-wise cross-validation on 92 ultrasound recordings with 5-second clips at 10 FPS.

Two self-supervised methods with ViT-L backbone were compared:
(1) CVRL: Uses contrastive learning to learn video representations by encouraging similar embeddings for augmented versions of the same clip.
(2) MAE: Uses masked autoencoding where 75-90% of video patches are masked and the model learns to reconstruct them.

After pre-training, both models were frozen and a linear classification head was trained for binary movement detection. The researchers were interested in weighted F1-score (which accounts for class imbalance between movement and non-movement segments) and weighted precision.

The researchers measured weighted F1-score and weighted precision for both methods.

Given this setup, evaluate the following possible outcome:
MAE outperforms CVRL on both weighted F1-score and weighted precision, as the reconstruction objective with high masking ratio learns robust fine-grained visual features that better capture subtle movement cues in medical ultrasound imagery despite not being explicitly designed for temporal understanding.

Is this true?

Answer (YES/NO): NO